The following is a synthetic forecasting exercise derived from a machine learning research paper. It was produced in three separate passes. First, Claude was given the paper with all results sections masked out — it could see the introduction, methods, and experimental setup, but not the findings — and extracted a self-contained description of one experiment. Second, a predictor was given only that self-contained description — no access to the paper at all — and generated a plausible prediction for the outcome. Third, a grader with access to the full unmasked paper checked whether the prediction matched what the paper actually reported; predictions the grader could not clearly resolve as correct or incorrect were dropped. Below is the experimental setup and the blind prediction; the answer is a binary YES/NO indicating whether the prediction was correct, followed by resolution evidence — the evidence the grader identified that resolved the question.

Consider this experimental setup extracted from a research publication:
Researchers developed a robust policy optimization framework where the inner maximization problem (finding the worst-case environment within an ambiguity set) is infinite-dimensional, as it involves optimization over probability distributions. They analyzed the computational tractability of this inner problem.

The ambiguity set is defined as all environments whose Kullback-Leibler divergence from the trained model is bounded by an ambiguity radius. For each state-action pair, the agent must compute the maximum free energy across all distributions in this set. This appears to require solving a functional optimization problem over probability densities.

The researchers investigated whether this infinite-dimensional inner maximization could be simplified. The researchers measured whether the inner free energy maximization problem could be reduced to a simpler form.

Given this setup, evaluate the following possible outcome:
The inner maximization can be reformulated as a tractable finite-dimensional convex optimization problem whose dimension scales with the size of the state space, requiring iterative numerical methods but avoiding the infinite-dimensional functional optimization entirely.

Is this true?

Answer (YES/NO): NO